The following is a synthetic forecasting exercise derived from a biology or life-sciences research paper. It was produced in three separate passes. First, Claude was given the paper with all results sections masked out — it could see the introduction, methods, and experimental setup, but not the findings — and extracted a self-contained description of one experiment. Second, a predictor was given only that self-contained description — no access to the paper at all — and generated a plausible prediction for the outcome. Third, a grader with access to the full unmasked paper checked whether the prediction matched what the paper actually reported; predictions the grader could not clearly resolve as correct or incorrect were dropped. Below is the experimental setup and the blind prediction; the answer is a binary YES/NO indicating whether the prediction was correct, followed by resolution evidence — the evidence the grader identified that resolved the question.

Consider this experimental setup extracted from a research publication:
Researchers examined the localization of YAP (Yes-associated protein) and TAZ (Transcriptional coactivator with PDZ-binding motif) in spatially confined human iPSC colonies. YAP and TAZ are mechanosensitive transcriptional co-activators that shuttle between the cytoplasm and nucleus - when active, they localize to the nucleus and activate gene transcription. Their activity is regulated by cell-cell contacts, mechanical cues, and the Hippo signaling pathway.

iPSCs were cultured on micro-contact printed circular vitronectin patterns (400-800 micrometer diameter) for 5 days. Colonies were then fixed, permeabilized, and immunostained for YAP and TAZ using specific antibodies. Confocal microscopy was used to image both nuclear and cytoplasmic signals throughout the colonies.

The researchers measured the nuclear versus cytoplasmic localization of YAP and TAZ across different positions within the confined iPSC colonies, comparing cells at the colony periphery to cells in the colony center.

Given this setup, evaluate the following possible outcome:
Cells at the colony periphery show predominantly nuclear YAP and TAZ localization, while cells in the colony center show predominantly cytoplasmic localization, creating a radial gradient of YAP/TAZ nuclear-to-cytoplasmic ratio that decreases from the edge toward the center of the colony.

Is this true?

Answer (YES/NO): NO